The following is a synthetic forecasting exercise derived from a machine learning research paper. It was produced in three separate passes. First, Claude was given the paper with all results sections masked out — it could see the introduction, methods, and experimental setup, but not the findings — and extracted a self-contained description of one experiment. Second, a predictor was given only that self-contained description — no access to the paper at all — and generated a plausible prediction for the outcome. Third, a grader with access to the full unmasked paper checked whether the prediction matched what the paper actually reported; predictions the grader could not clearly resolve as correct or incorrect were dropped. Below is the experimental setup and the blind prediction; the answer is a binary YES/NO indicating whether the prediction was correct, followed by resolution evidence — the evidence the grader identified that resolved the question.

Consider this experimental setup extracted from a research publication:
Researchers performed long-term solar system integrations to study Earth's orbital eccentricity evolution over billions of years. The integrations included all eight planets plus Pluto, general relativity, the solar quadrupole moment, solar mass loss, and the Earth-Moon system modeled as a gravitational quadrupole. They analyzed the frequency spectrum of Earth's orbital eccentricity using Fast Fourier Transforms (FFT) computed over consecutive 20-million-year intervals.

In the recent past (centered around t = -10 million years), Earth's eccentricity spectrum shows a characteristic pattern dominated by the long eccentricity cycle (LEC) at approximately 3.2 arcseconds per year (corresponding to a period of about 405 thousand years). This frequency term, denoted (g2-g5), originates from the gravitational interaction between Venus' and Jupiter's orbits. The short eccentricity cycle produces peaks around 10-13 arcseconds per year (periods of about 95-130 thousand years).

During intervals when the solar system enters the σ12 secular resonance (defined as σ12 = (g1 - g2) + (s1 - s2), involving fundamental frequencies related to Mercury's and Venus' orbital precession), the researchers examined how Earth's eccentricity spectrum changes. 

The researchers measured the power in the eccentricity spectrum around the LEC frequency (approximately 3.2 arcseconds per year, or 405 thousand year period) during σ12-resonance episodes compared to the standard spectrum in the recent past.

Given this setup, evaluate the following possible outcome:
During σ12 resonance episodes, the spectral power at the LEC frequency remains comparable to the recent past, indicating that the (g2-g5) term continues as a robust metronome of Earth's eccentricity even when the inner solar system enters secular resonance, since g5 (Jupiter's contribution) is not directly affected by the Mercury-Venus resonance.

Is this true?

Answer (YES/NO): NO